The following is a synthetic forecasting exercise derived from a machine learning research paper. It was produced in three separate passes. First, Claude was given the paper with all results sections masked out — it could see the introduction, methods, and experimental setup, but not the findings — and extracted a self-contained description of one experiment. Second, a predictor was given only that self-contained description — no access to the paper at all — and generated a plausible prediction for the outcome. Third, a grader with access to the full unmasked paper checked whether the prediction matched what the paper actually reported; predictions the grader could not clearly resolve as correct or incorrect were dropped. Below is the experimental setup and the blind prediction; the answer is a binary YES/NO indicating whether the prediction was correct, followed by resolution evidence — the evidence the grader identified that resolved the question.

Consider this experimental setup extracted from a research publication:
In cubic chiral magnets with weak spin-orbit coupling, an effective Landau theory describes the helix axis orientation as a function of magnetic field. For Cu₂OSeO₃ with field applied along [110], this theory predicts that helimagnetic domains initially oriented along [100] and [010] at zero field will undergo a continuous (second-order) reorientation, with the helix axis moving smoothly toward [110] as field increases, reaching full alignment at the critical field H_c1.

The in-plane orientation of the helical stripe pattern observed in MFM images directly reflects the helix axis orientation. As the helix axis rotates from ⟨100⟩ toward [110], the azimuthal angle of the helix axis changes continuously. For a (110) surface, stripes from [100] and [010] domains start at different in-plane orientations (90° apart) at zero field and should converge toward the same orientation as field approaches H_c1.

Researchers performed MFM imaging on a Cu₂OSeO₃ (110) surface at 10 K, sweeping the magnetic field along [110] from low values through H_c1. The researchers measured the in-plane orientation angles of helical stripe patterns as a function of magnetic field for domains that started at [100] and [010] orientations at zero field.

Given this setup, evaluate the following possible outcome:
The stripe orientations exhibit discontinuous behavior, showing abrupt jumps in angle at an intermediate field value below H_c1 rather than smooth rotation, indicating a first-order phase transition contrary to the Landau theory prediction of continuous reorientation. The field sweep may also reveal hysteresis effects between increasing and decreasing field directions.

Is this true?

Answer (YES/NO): NO